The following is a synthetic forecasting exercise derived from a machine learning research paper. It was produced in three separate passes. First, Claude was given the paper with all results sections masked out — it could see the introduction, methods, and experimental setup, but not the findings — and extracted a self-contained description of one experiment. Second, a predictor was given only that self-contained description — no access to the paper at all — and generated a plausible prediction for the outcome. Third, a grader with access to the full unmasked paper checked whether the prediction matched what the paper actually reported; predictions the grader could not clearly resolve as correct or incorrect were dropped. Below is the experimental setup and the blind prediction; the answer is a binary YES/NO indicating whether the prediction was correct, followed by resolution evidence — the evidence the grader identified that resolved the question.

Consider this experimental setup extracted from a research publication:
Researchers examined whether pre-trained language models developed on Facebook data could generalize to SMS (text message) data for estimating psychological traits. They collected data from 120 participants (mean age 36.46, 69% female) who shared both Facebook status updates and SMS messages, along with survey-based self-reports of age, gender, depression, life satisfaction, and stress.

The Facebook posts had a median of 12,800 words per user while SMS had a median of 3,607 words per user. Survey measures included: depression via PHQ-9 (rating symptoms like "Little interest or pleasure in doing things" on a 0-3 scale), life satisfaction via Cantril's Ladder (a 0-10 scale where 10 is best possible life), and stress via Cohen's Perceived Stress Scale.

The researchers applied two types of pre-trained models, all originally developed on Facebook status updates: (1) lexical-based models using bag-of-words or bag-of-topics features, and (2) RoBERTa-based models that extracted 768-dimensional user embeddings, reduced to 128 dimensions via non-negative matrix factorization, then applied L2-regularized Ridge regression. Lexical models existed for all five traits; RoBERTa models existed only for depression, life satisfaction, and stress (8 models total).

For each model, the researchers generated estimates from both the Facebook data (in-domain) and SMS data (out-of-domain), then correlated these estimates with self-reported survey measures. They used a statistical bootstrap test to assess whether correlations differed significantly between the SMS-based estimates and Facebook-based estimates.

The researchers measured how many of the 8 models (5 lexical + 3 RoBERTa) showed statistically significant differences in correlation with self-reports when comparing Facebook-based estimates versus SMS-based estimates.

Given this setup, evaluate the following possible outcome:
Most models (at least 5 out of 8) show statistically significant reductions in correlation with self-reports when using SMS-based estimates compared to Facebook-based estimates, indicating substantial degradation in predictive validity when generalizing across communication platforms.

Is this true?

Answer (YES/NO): NO